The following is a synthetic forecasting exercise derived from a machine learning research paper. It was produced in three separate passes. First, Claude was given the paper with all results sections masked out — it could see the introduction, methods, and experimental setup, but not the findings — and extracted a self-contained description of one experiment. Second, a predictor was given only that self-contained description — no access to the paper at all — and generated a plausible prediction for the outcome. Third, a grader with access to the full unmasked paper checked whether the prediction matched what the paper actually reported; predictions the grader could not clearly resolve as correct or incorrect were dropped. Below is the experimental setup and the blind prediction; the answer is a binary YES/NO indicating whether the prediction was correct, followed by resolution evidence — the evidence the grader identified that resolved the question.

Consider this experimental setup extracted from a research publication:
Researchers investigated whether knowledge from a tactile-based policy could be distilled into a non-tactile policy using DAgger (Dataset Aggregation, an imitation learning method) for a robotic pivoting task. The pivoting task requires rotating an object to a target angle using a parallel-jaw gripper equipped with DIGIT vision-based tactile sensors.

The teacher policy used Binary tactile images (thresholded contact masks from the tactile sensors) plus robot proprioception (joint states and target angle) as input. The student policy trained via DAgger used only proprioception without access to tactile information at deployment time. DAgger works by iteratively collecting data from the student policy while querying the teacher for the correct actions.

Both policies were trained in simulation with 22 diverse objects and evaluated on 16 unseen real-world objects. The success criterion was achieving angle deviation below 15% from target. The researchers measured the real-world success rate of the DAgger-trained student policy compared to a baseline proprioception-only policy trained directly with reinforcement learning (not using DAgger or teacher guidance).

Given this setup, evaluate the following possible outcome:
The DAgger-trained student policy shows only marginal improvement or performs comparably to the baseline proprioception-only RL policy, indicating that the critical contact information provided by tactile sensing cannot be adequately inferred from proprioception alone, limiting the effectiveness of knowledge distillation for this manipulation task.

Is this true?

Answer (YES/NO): NO